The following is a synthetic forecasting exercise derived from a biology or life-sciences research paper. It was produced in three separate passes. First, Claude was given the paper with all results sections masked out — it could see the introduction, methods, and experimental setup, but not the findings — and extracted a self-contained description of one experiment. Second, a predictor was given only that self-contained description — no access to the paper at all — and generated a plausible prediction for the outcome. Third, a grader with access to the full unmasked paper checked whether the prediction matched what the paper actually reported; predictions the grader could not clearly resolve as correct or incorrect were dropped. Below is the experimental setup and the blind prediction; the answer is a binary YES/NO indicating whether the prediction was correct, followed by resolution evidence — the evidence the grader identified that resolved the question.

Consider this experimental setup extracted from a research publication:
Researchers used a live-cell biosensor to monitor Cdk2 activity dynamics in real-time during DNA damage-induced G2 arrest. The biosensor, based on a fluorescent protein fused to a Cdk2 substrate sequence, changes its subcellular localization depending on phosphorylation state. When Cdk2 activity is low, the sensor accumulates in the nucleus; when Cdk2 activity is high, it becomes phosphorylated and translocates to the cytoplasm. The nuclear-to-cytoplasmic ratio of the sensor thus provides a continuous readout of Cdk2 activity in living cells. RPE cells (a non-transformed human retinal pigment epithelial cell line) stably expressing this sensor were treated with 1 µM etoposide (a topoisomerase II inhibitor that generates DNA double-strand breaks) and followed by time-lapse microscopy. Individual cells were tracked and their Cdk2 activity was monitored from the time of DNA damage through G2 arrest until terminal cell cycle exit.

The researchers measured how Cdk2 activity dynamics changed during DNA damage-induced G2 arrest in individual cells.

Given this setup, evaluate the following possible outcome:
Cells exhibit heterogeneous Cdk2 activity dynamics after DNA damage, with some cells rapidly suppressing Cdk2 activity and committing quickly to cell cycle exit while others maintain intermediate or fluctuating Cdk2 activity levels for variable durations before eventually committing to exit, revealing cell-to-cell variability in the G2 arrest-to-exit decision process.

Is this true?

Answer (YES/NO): YES